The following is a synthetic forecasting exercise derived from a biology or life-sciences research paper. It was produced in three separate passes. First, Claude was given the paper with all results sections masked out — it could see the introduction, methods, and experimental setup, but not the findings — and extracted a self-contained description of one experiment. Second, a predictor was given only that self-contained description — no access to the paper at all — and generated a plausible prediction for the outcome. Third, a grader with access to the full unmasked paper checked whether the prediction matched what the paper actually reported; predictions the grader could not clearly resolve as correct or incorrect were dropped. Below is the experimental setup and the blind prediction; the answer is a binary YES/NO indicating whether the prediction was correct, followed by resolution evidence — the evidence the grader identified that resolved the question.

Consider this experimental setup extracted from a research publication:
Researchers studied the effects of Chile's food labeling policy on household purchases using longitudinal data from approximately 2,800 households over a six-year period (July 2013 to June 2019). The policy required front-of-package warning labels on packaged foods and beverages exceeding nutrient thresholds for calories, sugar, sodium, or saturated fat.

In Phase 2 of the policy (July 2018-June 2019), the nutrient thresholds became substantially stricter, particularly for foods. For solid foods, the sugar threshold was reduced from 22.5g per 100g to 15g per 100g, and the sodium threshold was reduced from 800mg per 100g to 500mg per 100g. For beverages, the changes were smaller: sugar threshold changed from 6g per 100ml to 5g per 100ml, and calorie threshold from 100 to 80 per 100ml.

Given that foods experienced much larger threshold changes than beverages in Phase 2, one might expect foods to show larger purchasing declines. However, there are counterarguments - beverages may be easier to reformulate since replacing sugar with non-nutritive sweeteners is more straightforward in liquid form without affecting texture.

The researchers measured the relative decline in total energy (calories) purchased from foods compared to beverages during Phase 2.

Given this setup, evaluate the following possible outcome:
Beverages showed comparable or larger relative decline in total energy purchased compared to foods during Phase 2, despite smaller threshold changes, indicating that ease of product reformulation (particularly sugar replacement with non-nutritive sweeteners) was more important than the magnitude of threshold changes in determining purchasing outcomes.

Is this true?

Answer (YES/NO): YES